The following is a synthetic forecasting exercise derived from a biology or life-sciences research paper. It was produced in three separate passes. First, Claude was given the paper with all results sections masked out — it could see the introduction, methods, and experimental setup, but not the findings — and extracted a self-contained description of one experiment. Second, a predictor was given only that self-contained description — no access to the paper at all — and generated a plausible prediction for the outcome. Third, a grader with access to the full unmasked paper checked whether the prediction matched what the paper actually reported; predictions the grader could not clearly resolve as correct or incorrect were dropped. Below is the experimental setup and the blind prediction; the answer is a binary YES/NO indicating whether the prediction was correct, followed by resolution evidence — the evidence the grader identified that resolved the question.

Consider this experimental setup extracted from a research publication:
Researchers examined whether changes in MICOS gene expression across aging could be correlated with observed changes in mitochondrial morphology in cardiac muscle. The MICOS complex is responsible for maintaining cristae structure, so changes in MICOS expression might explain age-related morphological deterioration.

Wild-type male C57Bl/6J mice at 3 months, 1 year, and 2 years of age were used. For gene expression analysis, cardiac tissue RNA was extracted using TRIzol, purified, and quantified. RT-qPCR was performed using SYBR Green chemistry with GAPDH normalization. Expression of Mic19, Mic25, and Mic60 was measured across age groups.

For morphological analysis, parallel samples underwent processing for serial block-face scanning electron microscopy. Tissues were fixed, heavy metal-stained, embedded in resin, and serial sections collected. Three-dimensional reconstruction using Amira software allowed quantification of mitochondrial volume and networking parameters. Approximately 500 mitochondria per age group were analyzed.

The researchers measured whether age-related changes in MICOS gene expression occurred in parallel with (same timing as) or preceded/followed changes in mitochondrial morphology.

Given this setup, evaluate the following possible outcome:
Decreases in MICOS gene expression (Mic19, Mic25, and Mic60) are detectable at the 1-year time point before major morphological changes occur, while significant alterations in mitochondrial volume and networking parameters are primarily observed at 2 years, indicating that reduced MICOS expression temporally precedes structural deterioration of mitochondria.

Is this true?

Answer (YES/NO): NO